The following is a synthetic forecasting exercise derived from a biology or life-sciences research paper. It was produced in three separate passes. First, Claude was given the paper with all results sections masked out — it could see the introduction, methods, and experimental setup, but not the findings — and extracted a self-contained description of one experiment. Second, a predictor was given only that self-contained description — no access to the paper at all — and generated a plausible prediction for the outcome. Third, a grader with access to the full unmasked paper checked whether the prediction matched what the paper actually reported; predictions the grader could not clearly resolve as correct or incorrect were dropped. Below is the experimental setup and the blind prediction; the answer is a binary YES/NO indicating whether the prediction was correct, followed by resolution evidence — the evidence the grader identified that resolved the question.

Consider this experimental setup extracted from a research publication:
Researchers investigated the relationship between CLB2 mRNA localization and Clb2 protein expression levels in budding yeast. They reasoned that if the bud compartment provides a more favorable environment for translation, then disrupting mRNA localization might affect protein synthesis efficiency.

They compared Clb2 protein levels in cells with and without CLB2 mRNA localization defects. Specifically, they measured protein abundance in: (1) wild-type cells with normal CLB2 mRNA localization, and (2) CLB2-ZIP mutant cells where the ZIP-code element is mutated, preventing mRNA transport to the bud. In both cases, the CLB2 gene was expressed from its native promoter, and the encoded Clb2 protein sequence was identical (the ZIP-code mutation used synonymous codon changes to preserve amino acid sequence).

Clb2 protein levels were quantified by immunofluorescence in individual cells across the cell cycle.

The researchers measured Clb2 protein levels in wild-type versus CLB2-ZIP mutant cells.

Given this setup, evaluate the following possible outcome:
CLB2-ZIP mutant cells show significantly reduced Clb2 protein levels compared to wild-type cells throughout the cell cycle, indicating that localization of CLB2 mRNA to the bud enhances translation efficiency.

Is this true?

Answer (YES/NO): YES